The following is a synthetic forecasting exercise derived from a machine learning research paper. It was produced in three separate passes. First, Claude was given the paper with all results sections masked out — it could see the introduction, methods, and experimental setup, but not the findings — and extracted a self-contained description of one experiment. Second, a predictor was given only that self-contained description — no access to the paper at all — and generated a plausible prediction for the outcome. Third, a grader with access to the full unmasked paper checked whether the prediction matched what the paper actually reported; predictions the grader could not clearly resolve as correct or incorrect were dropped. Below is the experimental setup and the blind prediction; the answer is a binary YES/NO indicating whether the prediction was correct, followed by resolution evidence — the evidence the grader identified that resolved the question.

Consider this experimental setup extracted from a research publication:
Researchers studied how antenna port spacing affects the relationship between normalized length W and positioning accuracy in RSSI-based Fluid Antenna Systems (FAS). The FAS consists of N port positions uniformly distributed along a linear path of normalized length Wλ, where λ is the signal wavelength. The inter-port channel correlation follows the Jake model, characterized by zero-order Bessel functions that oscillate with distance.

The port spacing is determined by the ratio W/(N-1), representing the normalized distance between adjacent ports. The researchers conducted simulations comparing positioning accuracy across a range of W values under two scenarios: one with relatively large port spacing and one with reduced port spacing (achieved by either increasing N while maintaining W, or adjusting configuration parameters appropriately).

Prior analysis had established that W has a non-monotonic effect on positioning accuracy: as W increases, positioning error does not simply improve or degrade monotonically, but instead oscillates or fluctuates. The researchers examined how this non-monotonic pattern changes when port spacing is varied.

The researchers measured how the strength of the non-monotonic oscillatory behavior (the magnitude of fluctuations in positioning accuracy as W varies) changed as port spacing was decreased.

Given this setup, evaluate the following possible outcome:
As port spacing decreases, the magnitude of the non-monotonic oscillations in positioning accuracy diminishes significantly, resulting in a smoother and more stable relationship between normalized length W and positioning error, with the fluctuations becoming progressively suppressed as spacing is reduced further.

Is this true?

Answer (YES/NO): NO